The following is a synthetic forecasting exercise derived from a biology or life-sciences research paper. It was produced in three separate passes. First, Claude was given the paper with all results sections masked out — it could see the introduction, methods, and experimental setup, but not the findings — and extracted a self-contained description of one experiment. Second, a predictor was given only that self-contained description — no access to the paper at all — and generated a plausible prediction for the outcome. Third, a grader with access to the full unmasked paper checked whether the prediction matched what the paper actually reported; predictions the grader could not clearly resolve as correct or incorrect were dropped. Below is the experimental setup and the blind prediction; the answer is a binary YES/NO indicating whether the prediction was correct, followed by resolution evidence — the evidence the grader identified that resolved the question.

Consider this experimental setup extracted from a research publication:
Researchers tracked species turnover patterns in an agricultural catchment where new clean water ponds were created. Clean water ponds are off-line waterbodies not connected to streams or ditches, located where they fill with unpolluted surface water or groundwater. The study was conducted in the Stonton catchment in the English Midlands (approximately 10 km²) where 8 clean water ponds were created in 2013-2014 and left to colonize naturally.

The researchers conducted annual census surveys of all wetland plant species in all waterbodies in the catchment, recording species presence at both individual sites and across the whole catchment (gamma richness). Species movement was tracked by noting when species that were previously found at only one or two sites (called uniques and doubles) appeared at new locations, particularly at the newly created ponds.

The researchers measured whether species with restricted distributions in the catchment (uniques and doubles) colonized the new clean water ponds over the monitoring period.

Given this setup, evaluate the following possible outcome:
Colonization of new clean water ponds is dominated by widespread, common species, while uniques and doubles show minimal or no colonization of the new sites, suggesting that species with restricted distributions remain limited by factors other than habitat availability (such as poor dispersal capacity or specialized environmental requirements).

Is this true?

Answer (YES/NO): NO